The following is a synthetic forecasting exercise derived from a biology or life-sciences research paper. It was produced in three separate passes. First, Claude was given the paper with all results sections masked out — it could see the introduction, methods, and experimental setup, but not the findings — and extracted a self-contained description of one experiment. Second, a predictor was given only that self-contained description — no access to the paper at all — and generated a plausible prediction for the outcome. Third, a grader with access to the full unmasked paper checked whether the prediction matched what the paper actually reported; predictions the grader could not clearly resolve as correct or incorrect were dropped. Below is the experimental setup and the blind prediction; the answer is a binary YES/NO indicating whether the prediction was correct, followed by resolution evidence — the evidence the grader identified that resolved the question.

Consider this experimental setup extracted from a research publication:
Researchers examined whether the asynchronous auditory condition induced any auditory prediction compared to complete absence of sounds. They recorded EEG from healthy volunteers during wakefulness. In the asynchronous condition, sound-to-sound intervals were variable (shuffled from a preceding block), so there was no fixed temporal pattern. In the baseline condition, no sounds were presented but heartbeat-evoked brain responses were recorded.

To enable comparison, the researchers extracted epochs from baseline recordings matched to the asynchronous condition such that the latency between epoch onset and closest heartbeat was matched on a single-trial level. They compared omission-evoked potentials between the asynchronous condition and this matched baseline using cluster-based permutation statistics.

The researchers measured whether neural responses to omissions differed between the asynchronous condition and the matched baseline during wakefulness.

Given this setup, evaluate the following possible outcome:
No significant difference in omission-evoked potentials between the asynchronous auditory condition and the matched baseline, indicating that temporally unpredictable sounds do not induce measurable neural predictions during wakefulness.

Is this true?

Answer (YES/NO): NO